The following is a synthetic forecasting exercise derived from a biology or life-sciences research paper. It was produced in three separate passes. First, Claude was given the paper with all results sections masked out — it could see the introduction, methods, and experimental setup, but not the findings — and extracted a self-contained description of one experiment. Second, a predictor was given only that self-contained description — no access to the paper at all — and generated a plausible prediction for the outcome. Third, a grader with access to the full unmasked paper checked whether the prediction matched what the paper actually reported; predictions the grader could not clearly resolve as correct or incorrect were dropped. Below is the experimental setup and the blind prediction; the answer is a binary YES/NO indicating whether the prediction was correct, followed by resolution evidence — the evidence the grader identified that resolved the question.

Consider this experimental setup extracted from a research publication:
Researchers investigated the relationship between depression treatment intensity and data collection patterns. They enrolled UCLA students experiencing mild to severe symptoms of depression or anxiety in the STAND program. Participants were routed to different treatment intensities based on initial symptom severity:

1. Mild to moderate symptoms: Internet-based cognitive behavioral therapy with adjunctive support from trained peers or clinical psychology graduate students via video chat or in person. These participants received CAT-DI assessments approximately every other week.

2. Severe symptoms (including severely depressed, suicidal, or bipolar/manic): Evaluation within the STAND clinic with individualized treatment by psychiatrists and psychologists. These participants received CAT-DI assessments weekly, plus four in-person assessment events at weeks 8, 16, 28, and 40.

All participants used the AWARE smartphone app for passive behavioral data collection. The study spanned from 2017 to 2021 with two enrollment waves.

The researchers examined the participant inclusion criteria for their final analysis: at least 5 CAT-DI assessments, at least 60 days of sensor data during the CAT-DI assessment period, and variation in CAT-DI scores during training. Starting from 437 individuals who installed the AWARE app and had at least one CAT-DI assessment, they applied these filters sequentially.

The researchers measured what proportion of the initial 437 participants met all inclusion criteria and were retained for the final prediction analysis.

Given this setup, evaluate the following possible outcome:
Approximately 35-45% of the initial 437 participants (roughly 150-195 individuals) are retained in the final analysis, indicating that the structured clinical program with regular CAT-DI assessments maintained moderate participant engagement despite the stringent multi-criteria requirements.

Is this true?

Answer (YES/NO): YES